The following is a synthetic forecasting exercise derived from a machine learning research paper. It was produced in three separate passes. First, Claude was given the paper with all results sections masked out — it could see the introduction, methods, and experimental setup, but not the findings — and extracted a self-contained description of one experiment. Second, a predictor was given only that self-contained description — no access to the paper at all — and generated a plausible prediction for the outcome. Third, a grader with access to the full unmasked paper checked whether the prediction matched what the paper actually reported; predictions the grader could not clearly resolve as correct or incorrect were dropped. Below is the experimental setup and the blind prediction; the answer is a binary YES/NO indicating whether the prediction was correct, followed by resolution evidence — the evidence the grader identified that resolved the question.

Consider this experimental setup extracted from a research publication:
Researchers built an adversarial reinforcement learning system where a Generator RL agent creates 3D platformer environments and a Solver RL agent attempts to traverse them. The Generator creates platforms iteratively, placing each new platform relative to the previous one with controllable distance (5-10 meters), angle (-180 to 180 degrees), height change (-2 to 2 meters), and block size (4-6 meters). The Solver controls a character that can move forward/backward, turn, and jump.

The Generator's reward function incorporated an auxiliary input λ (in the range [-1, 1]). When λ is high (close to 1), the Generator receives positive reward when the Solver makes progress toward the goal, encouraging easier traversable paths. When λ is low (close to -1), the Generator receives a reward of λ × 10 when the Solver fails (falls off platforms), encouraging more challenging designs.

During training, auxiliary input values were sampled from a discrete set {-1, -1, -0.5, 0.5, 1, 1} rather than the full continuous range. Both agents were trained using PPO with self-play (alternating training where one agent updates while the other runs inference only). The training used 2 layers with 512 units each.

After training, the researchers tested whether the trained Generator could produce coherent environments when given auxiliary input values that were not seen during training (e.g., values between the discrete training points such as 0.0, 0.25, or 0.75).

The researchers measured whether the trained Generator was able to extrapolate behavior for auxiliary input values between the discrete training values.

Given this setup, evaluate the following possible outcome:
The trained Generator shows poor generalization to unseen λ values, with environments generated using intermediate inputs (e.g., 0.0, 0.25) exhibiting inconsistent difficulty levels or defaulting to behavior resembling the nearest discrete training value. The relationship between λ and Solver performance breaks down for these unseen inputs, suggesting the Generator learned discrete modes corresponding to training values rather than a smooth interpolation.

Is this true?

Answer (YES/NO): NO